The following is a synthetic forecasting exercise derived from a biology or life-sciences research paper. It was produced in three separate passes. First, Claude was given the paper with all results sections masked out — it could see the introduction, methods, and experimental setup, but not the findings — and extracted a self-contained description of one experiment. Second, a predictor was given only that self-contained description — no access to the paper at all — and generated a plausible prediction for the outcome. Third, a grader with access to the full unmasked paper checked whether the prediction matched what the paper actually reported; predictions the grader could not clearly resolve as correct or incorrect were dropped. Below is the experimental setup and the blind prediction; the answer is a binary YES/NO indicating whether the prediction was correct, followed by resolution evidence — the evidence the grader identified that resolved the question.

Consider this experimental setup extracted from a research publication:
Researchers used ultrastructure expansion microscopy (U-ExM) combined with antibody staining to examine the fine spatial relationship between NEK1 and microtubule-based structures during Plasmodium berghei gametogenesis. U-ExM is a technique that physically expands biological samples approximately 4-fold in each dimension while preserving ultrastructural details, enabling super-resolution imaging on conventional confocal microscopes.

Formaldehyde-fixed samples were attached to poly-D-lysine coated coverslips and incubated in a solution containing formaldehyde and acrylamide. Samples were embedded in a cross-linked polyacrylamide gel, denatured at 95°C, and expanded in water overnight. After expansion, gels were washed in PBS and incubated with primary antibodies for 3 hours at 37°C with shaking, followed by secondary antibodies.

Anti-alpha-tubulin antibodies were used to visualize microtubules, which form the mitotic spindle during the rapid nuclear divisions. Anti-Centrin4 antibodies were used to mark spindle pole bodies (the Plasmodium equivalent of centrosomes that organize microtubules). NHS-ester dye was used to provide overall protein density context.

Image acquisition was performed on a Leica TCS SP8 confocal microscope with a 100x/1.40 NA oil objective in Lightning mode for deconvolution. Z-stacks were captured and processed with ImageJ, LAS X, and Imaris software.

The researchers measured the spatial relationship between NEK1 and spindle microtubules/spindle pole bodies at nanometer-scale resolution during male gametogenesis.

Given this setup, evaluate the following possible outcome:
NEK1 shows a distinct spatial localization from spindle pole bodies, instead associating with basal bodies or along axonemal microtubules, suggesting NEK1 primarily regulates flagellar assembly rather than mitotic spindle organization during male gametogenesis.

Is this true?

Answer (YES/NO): NO